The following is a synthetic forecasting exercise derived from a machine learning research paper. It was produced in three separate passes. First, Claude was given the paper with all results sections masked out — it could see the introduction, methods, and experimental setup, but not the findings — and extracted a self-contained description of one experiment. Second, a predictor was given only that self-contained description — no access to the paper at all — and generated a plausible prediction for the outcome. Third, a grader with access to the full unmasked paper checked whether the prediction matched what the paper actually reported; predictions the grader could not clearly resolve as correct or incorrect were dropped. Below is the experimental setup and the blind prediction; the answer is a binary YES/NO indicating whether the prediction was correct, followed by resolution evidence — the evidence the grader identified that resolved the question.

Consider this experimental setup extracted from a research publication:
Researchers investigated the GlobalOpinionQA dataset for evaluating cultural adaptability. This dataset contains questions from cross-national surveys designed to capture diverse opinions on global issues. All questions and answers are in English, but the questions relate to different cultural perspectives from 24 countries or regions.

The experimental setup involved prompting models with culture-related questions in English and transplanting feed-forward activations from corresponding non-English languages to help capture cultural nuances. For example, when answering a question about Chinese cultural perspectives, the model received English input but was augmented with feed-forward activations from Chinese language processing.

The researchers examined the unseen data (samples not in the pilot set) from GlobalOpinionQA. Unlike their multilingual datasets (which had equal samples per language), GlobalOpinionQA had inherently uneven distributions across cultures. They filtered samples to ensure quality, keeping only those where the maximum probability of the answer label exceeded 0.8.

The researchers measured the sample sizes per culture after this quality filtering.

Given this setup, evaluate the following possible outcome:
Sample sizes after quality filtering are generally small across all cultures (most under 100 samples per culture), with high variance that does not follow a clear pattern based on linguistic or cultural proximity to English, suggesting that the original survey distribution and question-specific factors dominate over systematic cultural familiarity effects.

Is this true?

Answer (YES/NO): YES